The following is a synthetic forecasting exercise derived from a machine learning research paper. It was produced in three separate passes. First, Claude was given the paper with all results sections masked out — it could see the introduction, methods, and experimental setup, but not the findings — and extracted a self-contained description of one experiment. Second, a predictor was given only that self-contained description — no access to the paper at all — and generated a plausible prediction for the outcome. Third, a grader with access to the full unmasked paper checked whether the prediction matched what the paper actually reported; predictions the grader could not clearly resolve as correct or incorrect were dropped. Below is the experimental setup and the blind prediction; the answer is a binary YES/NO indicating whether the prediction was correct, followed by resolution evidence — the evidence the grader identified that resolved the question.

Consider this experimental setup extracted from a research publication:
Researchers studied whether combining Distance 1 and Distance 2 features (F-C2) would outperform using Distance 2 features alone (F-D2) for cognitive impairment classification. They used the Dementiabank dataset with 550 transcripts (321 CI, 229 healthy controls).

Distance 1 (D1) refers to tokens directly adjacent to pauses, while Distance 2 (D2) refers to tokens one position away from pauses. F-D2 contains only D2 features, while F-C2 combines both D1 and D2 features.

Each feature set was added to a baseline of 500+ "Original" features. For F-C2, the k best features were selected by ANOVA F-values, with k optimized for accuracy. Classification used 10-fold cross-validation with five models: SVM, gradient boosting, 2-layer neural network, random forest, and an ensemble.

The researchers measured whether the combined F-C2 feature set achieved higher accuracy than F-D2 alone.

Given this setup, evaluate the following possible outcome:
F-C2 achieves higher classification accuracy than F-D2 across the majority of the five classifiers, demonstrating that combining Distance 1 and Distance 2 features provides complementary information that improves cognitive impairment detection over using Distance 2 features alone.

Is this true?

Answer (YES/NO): NO